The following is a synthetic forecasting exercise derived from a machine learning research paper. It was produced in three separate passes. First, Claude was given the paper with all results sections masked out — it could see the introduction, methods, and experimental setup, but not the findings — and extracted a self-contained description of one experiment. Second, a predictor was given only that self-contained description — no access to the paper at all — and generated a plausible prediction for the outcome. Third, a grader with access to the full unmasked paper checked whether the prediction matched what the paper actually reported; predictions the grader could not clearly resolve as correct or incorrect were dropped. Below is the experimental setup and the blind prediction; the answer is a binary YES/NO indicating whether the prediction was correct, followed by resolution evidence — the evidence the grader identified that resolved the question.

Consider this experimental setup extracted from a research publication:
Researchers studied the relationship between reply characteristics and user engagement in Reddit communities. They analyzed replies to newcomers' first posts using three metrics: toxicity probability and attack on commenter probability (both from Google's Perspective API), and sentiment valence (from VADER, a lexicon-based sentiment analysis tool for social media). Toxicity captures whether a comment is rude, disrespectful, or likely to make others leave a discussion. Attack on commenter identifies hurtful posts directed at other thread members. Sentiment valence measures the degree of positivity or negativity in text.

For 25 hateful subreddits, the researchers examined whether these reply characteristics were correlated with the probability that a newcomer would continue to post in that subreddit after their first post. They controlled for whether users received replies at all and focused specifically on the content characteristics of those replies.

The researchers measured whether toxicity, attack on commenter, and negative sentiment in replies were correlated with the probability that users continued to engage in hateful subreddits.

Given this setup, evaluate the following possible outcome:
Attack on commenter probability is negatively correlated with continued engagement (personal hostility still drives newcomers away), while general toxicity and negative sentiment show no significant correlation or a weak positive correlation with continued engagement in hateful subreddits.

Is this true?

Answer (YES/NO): NO